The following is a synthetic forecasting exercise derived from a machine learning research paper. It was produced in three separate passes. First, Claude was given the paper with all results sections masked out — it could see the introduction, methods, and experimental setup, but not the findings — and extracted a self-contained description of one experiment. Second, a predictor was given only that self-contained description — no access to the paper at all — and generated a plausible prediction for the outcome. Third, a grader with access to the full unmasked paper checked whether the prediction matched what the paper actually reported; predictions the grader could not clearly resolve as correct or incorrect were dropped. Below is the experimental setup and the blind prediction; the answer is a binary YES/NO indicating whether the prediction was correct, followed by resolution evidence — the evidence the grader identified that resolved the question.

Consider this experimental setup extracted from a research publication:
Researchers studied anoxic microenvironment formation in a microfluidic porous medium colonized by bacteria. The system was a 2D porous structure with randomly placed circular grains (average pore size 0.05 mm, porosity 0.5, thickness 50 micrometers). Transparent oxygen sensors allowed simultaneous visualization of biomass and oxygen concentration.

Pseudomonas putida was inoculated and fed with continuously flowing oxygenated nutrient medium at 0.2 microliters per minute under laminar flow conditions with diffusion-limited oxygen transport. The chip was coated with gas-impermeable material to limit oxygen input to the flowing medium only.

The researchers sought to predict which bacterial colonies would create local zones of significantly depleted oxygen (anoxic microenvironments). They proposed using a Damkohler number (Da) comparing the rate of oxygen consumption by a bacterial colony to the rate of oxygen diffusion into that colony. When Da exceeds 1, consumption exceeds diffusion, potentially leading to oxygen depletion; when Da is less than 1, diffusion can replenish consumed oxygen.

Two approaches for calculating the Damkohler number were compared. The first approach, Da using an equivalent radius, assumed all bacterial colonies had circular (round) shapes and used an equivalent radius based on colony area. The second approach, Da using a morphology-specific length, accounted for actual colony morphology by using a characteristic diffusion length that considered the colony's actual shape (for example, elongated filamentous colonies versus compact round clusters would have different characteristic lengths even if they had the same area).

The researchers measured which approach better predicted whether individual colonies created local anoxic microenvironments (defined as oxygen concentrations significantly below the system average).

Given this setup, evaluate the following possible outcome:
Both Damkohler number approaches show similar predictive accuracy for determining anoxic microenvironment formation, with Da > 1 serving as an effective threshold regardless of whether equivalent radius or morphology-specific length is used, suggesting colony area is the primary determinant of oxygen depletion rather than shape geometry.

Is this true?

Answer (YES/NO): NO